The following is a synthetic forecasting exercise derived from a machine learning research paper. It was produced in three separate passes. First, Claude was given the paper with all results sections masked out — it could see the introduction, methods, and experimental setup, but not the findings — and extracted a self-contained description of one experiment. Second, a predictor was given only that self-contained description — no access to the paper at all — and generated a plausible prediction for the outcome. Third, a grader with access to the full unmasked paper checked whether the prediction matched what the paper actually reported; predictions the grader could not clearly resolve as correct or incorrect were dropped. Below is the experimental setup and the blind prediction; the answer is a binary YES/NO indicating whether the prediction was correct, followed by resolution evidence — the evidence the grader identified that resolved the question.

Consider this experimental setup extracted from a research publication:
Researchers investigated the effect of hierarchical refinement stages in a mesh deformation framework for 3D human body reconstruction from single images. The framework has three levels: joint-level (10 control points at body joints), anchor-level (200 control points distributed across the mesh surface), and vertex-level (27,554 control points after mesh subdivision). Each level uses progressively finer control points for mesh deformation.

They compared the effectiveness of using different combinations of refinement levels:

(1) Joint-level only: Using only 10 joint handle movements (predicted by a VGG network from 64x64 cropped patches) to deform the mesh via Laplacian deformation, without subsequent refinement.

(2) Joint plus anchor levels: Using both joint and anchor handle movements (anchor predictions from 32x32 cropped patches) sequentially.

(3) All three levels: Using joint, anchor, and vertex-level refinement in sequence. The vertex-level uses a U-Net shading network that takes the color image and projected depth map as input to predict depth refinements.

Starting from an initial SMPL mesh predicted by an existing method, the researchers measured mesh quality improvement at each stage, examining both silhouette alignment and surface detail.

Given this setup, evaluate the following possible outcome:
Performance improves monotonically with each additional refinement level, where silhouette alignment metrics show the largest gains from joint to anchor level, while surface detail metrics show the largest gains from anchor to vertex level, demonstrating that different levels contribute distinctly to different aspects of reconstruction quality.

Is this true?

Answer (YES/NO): NO